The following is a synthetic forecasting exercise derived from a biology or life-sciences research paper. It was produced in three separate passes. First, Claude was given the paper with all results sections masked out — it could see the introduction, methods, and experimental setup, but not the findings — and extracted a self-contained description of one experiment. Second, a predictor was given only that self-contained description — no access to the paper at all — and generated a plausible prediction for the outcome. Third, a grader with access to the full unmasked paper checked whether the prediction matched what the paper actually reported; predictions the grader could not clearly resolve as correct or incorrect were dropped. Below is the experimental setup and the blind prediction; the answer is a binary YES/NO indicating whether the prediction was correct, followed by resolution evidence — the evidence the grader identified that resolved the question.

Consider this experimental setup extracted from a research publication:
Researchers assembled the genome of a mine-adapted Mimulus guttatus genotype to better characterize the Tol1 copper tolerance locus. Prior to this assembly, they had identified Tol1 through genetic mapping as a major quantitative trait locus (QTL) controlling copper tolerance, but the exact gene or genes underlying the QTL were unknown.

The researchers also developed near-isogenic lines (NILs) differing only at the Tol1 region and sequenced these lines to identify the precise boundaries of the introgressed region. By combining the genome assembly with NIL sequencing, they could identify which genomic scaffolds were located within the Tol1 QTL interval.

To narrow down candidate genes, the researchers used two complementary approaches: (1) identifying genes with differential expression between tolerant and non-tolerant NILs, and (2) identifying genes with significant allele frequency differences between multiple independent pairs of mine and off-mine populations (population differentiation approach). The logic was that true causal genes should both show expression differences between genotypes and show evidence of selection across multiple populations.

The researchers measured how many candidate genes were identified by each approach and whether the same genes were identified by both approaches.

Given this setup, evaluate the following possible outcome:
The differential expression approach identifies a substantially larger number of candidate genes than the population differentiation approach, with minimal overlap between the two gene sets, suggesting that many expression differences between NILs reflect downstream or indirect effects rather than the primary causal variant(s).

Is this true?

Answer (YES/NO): YES